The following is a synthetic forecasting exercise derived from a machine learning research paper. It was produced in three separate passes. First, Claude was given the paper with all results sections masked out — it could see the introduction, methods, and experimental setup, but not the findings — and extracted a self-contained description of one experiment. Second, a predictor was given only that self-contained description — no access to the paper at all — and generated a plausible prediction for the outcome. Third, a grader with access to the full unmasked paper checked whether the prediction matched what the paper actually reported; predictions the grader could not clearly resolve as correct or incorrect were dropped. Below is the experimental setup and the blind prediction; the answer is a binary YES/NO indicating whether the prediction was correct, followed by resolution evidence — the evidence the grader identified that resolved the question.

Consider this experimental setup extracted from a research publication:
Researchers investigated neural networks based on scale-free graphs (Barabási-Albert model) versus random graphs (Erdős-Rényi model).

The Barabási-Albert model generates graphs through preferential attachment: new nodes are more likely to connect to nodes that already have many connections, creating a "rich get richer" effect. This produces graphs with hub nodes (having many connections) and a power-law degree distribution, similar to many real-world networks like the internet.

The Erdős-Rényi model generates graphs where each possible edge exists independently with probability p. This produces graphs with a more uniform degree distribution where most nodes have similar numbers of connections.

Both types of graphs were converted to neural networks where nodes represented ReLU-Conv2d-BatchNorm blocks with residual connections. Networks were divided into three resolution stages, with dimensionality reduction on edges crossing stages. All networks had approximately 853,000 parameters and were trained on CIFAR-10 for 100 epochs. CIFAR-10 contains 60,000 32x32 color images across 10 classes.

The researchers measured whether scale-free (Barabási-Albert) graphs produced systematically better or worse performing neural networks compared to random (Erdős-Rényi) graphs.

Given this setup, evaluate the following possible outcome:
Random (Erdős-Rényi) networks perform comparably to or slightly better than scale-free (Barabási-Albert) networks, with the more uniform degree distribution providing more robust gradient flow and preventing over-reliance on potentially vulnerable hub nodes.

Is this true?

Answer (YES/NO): NO